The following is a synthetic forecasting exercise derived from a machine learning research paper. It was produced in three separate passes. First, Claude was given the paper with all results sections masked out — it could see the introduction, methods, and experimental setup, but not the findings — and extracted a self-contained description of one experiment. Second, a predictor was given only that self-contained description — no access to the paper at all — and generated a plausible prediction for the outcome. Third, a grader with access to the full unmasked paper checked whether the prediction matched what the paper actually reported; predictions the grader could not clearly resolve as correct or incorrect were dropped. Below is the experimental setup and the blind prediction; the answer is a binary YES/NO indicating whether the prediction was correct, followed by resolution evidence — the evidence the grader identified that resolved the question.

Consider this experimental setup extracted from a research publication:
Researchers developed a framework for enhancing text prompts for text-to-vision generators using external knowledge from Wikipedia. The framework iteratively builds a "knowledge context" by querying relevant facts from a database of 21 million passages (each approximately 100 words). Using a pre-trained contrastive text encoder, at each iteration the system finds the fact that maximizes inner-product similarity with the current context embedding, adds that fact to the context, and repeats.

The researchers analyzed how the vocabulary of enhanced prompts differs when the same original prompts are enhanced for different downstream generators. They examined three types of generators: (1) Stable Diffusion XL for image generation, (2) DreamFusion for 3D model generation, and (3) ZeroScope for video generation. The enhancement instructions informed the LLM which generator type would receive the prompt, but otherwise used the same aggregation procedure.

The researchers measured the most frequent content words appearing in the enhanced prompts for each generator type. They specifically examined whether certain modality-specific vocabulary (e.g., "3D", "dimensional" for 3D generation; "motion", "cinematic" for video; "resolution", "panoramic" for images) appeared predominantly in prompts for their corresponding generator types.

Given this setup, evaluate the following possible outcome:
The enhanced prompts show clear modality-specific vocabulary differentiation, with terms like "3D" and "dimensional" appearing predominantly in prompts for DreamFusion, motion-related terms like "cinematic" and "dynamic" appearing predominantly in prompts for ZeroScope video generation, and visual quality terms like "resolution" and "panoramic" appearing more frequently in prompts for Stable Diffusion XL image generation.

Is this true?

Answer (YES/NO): YES